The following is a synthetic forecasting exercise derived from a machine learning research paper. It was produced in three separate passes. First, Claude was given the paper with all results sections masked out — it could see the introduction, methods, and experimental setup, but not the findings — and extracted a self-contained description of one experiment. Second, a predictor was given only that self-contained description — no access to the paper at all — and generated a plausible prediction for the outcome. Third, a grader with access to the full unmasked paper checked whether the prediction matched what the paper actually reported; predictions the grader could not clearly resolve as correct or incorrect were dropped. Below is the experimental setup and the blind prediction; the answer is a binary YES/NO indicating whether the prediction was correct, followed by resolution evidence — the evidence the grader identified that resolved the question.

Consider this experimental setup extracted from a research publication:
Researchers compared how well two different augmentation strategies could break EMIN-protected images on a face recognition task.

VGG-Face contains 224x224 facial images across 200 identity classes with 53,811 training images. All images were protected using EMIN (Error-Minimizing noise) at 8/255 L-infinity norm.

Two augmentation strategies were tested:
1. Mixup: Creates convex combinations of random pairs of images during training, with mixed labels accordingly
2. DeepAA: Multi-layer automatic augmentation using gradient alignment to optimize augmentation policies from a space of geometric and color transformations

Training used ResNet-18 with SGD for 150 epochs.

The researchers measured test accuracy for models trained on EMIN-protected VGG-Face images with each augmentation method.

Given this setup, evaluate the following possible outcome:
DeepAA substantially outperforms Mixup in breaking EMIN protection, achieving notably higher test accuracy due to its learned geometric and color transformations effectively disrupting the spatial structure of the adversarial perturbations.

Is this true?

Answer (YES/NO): NO